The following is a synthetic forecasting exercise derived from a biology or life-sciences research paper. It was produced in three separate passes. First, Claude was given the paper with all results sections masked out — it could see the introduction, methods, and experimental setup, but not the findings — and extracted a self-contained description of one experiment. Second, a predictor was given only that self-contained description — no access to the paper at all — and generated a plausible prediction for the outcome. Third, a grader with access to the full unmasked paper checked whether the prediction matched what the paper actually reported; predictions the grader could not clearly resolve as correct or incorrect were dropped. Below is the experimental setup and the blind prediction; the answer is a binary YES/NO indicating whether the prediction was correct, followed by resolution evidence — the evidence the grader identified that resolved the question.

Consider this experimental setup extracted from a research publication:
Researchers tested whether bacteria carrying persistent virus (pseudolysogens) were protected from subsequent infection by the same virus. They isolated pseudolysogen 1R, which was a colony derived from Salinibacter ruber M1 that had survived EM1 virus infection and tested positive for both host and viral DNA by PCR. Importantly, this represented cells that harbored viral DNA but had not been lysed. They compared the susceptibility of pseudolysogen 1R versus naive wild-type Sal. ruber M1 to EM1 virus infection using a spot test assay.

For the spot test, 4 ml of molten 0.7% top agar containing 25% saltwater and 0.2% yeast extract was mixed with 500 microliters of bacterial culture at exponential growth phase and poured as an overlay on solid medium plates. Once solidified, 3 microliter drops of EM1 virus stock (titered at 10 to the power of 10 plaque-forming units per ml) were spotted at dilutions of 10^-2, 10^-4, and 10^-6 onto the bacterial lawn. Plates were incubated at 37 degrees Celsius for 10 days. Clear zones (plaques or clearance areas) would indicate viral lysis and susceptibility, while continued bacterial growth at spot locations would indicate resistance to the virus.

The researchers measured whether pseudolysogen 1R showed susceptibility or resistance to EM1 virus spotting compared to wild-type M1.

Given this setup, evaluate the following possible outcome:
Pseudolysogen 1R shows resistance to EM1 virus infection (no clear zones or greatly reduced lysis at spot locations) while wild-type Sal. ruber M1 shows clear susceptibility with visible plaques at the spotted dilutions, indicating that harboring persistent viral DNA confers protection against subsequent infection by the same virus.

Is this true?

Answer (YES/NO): YES